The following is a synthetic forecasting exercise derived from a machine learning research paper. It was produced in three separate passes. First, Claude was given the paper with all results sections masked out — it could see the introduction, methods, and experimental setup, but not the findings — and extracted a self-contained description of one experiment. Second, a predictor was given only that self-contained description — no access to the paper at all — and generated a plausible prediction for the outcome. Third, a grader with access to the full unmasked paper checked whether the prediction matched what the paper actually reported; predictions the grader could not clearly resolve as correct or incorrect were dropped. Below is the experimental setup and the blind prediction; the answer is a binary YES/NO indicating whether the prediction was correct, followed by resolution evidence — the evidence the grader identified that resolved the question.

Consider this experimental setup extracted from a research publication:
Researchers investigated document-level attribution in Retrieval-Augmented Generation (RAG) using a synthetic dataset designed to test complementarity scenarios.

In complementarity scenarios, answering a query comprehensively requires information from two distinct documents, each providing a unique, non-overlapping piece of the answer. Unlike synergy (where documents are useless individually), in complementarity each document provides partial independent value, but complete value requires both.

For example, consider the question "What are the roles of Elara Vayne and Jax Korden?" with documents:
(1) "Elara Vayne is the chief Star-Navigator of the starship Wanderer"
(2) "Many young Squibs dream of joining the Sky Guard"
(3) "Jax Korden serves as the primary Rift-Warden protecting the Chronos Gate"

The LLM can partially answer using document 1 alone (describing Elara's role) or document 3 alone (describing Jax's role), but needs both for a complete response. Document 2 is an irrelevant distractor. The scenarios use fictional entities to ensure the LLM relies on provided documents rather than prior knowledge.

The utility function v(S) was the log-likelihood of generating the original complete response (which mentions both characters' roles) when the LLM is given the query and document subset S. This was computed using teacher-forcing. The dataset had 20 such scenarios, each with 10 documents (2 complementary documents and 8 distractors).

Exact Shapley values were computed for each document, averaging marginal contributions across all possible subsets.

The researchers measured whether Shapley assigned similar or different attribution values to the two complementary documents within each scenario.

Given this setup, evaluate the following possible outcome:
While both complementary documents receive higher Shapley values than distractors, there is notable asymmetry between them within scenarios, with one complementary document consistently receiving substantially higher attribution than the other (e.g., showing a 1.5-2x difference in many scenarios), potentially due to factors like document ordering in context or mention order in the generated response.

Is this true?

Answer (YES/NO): NO